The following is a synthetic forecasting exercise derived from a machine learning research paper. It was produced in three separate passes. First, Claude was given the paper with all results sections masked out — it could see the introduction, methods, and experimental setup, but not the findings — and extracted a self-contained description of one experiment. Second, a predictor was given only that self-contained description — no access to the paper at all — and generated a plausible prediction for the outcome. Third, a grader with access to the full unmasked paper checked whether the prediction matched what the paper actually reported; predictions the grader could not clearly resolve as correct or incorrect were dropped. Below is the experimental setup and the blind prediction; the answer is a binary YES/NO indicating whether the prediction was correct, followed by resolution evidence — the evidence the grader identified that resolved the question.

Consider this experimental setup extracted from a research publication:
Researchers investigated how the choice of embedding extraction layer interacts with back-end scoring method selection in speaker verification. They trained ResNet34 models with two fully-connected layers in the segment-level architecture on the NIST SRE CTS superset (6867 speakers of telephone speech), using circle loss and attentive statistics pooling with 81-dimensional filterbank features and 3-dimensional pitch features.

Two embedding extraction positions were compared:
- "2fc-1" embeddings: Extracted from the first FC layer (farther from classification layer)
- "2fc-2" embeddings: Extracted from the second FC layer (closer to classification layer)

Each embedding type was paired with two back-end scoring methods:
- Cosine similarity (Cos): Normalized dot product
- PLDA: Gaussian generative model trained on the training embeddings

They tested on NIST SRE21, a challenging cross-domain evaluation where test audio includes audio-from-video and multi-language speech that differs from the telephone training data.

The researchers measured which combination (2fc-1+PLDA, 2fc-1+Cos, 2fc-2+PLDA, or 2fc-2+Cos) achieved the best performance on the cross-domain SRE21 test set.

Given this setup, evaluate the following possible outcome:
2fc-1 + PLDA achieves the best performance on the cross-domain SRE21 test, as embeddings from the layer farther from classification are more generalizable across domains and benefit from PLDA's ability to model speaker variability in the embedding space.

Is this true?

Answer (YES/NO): YES